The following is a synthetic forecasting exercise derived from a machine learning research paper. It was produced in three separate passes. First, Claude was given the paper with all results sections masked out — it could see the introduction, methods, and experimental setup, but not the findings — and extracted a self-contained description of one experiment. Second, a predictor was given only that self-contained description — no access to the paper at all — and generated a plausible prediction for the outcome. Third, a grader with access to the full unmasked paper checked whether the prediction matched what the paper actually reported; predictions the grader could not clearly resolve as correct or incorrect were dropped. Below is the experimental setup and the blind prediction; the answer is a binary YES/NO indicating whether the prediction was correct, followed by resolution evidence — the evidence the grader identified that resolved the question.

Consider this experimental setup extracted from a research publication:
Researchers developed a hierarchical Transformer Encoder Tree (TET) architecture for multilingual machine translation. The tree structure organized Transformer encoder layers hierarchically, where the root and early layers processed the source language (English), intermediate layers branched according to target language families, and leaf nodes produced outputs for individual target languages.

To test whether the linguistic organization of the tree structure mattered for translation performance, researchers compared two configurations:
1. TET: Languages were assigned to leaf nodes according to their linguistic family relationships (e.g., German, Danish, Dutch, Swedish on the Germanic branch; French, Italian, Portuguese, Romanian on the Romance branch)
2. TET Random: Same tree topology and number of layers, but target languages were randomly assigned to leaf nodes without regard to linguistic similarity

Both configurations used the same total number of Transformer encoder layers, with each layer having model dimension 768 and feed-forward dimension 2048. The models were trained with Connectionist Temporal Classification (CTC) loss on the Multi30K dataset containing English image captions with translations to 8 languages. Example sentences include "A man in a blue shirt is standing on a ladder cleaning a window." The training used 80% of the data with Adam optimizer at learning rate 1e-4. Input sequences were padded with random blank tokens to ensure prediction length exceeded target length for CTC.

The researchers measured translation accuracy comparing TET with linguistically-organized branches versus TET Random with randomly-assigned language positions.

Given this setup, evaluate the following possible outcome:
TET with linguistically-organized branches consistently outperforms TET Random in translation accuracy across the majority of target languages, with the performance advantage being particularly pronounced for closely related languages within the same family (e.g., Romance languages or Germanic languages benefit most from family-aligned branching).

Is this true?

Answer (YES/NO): NO